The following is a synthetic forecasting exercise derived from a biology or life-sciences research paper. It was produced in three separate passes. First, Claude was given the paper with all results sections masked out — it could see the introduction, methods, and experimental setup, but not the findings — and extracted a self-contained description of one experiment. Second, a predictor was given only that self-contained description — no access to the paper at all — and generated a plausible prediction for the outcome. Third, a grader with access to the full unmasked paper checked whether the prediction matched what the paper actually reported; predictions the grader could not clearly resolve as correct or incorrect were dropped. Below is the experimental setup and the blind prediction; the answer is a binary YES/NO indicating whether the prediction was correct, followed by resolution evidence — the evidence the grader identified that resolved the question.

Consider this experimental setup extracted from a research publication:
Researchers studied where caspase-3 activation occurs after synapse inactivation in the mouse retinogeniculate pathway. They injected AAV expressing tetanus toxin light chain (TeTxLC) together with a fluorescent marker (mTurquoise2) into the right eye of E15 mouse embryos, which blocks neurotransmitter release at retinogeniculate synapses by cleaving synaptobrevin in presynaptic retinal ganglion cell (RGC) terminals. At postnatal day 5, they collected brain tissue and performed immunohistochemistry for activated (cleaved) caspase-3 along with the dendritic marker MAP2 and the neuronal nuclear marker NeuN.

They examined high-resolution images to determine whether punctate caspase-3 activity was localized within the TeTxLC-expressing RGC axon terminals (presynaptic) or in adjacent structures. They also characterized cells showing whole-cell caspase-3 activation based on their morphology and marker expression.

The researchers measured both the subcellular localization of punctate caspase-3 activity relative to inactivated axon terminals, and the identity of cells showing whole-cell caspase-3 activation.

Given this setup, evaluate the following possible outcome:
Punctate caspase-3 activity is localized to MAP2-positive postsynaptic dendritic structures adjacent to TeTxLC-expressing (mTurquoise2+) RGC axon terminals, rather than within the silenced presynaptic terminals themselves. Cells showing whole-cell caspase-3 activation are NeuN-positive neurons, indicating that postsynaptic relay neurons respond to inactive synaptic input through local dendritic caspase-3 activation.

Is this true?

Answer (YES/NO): YES